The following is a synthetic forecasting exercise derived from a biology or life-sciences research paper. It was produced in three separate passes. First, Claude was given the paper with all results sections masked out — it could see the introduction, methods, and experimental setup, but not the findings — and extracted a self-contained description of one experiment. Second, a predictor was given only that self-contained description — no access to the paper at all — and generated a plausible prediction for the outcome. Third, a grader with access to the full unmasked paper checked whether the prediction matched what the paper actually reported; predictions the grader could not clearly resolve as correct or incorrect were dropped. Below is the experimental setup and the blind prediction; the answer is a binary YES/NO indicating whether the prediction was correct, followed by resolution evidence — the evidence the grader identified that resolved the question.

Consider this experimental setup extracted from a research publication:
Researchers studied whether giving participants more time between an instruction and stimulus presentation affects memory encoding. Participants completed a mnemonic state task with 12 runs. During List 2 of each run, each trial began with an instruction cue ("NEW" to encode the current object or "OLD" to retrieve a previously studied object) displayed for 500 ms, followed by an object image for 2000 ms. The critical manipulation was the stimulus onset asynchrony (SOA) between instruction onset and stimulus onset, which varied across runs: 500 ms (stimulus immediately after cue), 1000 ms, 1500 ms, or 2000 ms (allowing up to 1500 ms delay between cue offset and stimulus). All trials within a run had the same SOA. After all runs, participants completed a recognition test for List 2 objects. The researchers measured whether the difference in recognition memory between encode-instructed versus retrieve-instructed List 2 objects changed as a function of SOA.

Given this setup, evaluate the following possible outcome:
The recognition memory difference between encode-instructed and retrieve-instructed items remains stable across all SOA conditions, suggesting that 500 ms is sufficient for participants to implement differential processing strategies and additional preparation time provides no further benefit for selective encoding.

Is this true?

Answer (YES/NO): YES